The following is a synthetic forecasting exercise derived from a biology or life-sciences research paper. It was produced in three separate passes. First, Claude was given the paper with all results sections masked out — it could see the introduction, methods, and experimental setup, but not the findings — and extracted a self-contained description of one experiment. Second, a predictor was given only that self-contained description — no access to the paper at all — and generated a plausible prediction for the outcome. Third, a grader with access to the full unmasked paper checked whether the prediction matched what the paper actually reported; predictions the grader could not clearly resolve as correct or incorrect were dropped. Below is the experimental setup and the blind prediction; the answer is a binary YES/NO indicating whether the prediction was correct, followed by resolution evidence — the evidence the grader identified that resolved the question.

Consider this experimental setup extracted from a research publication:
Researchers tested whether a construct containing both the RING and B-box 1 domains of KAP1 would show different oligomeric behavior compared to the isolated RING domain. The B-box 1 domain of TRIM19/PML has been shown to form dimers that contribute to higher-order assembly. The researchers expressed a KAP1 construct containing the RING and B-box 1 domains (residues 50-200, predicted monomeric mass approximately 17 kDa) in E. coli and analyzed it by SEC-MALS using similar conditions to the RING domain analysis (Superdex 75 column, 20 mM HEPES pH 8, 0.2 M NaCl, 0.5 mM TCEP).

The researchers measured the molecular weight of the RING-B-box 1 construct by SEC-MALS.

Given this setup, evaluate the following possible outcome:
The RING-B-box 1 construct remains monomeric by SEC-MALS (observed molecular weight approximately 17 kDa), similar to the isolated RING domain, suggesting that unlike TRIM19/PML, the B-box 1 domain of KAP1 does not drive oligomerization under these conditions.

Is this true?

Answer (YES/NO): NO